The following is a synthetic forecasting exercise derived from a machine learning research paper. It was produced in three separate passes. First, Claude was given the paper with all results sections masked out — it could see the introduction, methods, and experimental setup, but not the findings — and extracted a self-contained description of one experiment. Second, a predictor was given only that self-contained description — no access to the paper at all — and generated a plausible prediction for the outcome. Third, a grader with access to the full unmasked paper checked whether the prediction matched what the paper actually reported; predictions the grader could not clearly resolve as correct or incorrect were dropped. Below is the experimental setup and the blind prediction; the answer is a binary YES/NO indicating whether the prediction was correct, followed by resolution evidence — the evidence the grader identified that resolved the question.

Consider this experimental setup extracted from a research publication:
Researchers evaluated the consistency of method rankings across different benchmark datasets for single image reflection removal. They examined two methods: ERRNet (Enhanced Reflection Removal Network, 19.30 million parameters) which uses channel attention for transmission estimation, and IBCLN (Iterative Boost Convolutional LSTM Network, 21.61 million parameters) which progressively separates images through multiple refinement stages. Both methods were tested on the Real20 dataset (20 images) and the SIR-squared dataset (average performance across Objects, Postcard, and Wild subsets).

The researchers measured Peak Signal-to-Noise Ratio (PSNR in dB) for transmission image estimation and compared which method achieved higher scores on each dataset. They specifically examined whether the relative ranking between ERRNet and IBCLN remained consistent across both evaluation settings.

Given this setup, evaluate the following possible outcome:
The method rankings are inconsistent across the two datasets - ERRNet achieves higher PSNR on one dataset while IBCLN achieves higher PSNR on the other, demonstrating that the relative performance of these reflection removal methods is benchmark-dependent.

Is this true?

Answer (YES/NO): YES